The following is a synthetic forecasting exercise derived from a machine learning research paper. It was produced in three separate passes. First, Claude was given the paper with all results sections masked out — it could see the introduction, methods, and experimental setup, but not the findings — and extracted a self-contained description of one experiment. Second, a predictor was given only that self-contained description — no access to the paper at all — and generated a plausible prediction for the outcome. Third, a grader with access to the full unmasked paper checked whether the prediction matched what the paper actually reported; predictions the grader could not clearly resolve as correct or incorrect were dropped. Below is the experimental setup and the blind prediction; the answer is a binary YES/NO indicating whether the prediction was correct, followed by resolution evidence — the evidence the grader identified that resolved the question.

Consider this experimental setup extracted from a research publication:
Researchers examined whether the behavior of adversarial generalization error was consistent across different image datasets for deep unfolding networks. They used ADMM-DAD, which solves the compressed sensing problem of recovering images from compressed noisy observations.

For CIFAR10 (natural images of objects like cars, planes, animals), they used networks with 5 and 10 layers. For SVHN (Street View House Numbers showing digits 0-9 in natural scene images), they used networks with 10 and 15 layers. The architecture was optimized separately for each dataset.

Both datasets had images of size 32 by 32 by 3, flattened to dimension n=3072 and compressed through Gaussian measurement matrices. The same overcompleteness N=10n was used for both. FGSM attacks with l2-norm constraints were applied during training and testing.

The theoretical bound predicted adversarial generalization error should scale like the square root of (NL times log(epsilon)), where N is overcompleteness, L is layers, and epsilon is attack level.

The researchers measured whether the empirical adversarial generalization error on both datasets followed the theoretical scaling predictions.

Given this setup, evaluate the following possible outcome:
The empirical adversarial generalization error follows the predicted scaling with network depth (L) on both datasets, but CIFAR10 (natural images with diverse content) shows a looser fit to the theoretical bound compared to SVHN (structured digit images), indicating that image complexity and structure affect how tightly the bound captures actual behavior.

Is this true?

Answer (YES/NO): NO